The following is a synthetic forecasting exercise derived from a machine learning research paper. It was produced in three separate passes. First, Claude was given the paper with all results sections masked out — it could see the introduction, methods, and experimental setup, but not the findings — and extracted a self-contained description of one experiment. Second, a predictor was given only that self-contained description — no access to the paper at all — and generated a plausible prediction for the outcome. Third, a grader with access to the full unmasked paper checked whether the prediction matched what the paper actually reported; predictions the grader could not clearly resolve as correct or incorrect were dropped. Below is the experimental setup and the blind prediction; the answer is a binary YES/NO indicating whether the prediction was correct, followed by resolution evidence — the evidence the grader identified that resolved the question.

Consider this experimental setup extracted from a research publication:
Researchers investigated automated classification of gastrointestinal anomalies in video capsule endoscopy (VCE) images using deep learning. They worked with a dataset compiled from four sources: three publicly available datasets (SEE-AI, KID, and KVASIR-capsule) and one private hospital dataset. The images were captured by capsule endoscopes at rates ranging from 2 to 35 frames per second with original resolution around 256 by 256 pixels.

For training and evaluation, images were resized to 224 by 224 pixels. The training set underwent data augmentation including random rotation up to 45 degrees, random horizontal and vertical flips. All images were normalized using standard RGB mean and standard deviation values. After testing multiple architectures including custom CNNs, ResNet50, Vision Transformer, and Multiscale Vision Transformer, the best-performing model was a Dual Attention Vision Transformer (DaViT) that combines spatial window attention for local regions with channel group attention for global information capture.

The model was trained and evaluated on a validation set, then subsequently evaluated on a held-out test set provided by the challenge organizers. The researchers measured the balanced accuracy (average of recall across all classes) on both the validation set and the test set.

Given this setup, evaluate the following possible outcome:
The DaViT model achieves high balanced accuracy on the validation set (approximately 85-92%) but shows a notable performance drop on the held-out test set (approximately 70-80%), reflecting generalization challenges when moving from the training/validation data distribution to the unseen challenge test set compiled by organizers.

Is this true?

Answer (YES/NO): NO